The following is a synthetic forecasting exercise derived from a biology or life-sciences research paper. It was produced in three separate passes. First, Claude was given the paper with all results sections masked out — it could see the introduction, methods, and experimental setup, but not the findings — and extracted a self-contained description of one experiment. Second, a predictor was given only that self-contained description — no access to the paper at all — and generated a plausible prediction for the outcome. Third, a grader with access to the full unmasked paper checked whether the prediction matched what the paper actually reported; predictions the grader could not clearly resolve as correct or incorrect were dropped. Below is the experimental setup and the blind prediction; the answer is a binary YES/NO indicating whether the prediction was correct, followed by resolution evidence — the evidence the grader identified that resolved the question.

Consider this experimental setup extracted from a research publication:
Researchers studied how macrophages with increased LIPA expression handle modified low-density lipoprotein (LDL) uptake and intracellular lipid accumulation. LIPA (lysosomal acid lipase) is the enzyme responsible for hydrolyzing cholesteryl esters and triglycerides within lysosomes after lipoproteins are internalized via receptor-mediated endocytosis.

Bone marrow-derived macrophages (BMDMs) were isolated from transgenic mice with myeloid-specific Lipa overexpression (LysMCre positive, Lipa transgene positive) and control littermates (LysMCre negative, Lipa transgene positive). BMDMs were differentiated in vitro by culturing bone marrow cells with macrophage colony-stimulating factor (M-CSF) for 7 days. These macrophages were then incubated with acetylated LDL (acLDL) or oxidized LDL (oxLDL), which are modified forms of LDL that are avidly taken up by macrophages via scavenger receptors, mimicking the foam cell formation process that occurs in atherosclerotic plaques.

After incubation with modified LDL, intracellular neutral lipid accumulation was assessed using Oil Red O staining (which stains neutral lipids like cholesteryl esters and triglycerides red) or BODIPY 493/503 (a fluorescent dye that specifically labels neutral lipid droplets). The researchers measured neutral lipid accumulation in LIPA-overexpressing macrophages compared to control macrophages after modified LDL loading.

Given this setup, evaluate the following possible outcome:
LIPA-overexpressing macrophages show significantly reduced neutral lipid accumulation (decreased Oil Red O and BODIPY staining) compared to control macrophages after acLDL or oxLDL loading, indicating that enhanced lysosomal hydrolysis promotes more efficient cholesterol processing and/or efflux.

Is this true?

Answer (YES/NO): YES